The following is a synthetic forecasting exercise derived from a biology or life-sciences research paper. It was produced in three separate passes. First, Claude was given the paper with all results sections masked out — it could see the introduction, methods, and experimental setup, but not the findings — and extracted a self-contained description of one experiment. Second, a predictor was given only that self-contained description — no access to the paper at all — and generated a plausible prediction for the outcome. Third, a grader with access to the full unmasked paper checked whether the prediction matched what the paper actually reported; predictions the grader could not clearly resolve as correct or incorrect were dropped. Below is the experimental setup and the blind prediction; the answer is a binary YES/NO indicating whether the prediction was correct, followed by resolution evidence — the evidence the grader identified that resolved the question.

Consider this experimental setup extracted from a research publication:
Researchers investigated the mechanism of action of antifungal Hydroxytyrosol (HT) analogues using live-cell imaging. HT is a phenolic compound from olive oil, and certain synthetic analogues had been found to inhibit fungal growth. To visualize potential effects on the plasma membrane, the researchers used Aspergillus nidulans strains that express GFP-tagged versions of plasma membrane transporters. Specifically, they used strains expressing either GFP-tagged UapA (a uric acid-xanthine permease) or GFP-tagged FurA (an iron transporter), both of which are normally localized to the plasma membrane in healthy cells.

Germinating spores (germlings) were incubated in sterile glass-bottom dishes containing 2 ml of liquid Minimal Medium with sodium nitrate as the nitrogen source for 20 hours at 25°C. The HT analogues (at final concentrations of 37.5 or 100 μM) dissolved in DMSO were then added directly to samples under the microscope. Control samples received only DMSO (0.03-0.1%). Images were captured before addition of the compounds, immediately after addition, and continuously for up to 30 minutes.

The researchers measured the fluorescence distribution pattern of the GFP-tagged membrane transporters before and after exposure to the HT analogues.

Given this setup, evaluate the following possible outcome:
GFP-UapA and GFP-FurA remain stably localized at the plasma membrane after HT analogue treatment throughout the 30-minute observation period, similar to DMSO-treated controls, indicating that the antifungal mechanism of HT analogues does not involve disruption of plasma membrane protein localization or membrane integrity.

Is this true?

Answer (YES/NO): NO